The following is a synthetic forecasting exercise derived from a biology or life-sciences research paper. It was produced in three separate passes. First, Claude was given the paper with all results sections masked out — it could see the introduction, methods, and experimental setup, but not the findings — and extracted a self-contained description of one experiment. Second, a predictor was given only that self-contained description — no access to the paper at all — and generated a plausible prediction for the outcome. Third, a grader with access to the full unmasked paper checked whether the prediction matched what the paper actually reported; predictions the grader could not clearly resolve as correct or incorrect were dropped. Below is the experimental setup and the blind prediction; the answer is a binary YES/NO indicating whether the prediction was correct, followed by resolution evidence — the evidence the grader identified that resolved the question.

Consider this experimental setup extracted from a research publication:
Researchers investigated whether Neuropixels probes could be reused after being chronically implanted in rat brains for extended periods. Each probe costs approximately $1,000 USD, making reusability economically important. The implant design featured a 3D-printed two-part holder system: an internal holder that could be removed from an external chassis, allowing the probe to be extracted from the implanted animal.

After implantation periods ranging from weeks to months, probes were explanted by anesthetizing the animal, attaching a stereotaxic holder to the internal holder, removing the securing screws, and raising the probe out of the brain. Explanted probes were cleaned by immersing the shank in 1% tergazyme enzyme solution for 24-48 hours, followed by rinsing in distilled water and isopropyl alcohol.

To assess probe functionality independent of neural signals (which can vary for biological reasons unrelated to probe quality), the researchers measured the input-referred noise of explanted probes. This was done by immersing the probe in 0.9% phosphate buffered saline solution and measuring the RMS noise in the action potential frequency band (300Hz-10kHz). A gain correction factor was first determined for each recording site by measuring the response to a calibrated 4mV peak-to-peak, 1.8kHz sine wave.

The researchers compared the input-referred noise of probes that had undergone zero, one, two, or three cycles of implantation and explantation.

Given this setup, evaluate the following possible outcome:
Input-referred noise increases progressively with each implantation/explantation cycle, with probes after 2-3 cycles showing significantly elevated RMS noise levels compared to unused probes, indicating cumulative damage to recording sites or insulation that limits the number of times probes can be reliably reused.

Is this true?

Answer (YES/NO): NO